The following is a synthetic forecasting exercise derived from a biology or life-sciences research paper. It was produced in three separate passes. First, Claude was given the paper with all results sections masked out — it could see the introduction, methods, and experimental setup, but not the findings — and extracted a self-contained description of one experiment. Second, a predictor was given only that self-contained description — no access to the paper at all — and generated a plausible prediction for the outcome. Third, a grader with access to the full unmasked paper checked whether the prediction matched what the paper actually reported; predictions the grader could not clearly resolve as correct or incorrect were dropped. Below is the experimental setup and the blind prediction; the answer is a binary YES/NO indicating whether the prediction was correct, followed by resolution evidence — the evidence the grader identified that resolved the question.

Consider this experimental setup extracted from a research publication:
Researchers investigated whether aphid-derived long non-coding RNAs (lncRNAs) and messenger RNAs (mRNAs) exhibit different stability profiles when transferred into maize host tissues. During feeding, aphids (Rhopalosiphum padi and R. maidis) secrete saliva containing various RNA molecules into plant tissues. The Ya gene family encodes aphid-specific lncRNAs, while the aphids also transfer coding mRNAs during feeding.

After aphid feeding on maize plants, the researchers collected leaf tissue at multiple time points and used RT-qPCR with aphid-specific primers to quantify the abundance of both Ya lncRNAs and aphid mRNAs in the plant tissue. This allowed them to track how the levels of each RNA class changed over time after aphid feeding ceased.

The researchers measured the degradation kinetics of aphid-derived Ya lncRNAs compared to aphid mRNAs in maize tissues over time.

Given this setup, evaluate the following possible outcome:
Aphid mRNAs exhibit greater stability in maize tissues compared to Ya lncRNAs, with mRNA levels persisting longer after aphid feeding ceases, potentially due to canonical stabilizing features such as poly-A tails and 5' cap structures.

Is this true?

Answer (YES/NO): NO